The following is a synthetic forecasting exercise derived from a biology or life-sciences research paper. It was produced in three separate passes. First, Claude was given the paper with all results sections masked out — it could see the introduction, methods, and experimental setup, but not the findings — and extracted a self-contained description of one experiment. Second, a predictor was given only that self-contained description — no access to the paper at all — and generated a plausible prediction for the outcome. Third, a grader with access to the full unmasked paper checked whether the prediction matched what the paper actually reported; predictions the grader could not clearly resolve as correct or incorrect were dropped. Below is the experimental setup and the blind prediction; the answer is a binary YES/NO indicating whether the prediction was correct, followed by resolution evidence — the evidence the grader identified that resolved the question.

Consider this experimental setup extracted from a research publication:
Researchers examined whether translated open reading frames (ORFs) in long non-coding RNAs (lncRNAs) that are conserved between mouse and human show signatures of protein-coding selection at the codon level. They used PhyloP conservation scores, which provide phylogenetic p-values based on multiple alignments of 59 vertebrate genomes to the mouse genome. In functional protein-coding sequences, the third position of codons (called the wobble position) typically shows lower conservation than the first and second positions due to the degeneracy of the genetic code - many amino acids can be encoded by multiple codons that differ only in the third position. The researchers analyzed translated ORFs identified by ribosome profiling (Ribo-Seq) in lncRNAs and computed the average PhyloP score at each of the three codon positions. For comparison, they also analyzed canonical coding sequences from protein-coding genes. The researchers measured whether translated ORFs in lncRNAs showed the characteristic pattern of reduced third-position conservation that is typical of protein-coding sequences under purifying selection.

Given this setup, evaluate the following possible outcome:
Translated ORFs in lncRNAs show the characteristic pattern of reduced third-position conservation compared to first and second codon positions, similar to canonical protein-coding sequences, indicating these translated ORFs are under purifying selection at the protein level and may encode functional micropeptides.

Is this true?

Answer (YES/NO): NO